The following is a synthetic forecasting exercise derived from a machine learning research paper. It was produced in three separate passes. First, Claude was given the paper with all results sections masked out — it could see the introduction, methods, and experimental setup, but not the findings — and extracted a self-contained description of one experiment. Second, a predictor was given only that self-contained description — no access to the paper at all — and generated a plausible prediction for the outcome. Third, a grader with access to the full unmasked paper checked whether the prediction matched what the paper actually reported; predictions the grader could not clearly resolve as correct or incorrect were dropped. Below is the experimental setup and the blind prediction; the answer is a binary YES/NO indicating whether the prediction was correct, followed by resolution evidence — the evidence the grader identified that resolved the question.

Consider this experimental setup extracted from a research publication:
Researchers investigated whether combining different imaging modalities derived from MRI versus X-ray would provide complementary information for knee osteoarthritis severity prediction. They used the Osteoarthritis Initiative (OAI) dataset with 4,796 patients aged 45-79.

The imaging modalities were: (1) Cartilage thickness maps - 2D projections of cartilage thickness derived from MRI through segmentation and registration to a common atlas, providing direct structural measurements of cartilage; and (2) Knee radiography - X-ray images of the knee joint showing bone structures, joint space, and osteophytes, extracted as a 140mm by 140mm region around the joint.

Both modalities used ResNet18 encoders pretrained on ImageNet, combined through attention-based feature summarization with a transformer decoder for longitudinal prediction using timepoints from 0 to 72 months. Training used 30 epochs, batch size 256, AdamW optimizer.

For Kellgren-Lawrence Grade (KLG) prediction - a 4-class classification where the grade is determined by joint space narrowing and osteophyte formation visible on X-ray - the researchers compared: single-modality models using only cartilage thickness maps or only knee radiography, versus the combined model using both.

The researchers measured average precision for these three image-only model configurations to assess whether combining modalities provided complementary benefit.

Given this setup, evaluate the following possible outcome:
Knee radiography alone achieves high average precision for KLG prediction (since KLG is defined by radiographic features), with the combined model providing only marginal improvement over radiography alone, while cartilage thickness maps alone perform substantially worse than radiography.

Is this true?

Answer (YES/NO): NO